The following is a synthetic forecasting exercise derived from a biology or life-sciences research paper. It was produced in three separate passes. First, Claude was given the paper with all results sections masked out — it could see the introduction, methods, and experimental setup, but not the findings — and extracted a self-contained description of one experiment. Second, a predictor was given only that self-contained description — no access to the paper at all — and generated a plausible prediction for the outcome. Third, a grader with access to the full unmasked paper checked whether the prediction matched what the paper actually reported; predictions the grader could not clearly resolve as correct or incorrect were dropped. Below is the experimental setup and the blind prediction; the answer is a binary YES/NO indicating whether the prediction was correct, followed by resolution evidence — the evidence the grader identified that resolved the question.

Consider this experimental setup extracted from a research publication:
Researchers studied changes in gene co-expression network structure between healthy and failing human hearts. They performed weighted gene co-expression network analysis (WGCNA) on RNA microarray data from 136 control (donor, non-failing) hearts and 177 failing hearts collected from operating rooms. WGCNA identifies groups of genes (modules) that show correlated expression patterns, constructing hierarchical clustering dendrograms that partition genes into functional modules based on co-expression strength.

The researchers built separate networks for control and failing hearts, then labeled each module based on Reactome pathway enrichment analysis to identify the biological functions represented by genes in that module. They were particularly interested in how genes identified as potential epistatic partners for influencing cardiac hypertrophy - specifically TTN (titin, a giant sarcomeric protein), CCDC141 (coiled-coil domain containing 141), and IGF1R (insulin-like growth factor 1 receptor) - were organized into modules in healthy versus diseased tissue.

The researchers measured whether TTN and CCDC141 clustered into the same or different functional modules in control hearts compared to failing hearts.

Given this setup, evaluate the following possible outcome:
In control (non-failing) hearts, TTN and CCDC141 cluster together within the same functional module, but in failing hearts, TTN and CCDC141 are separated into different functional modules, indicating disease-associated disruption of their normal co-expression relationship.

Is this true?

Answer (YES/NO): YES